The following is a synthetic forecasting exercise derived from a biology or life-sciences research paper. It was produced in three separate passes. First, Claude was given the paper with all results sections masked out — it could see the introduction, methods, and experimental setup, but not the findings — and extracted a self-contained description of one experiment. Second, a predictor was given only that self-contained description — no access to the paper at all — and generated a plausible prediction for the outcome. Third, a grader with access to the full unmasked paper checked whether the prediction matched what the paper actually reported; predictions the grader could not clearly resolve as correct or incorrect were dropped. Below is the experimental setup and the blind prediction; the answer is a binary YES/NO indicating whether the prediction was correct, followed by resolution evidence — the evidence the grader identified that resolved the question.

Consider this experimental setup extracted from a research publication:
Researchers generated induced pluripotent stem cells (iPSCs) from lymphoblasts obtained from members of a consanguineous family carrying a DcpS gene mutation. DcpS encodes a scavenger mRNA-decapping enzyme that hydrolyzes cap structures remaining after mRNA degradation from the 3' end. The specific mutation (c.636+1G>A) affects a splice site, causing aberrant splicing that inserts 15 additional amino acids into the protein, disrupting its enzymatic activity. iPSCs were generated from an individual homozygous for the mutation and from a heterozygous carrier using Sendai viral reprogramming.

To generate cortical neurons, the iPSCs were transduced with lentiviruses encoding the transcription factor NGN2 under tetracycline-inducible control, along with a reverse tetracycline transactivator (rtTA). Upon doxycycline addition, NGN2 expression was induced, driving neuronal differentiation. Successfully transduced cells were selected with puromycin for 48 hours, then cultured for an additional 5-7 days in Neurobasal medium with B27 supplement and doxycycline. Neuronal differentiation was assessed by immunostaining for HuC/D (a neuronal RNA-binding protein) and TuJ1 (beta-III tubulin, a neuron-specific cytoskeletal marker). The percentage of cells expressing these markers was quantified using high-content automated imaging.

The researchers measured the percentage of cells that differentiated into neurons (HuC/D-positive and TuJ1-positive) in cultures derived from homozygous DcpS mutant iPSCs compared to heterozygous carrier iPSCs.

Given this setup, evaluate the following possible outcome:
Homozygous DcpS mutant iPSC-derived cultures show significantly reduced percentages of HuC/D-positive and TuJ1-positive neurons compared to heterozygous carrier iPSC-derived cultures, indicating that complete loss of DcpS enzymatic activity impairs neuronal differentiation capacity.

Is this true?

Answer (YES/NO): YES